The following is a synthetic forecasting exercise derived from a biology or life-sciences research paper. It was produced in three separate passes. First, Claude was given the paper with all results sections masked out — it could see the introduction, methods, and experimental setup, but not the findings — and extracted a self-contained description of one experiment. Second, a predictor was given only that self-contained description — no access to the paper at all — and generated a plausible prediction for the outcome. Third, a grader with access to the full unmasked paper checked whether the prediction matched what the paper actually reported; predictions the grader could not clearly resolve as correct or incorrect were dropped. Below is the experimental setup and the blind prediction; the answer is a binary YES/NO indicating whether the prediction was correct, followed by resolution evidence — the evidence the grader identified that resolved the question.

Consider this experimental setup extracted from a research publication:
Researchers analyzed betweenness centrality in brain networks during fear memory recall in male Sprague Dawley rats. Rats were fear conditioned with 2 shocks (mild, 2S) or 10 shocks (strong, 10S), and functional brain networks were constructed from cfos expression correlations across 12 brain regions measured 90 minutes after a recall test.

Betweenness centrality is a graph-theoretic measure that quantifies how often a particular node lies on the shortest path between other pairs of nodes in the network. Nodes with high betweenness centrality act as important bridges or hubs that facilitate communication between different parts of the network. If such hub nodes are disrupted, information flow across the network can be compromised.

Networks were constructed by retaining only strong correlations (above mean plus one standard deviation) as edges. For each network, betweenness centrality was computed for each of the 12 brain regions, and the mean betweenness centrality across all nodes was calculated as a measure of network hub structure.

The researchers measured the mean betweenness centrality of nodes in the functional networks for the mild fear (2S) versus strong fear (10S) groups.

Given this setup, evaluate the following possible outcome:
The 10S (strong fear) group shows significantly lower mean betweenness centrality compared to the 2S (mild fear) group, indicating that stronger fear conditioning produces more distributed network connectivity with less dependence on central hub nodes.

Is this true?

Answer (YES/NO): YES